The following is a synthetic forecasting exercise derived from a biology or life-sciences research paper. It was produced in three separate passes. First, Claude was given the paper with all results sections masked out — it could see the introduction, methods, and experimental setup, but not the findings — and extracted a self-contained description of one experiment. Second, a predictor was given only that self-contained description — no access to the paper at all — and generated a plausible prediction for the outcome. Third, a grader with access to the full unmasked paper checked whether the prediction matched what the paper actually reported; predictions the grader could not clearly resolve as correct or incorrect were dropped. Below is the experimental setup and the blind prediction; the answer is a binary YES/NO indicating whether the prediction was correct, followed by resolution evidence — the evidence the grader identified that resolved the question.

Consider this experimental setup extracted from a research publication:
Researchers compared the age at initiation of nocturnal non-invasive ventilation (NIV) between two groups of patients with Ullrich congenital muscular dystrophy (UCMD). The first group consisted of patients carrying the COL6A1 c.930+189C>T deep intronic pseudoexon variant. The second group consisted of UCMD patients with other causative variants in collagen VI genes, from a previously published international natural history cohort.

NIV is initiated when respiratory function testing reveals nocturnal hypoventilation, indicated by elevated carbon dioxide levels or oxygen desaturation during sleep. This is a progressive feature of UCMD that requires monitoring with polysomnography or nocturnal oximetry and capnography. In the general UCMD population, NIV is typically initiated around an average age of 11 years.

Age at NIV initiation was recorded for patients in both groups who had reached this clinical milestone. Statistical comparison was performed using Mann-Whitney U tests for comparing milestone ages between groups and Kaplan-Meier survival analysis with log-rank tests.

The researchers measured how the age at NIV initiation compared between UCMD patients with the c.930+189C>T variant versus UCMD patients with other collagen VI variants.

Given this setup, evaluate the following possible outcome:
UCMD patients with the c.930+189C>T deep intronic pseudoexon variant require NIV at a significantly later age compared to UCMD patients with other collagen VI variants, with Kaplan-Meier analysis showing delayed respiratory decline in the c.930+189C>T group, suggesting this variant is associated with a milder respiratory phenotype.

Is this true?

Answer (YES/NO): NO